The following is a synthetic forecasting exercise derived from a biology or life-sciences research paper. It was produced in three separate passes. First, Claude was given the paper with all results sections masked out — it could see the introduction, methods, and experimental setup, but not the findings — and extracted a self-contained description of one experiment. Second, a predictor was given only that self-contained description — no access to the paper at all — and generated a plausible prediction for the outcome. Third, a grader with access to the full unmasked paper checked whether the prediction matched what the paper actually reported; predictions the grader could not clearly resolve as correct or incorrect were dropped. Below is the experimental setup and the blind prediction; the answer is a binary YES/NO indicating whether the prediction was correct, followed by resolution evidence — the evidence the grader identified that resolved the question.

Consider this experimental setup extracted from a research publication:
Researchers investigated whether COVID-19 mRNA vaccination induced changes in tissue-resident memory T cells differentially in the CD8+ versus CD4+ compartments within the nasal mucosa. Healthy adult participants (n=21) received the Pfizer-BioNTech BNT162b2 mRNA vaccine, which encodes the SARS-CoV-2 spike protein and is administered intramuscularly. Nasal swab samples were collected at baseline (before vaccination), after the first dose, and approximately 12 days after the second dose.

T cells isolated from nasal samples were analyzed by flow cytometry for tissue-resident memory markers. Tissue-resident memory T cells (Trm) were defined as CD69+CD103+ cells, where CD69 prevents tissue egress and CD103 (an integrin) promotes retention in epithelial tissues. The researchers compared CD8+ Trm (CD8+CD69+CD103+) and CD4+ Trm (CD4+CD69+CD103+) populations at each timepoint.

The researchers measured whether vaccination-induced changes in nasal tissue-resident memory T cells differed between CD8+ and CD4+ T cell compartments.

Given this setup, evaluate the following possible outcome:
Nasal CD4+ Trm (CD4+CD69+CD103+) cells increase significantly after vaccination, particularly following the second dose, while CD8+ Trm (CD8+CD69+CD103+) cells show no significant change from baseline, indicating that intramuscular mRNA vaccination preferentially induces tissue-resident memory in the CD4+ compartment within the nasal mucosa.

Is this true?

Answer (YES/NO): NO